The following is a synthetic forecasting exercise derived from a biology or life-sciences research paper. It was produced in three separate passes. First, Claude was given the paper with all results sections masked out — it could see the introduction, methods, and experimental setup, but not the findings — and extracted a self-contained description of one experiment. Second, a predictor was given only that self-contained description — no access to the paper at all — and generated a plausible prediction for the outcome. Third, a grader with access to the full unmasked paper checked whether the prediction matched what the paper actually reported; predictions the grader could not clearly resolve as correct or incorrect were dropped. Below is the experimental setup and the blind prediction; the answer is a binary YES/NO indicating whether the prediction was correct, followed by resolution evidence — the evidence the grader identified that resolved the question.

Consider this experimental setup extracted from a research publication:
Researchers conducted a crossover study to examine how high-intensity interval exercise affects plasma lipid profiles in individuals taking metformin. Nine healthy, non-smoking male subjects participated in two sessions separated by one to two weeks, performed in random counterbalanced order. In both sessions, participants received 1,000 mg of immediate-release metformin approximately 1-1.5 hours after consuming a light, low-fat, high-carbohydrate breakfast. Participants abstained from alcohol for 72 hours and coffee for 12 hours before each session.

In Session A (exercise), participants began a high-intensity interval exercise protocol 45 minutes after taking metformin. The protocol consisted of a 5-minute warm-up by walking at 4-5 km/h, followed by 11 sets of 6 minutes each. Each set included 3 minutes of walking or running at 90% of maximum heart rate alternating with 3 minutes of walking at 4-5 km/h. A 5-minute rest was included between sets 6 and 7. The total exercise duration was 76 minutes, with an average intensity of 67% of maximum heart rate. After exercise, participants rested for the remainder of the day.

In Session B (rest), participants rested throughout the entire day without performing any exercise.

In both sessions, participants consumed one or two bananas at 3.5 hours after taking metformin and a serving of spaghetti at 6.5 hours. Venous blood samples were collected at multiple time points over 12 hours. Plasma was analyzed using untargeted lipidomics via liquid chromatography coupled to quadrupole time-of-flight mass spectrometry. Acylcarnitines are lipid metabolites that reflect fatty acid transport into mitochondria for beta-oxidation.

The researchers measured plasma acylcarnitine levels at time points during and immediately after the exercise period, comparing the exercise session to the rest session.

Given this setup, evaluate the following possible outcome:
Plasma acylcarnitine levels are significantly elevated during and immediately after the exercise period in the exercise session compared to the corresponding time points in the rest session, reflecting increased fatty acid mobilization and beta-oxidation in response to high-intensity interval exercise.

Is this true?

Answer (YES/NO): YES